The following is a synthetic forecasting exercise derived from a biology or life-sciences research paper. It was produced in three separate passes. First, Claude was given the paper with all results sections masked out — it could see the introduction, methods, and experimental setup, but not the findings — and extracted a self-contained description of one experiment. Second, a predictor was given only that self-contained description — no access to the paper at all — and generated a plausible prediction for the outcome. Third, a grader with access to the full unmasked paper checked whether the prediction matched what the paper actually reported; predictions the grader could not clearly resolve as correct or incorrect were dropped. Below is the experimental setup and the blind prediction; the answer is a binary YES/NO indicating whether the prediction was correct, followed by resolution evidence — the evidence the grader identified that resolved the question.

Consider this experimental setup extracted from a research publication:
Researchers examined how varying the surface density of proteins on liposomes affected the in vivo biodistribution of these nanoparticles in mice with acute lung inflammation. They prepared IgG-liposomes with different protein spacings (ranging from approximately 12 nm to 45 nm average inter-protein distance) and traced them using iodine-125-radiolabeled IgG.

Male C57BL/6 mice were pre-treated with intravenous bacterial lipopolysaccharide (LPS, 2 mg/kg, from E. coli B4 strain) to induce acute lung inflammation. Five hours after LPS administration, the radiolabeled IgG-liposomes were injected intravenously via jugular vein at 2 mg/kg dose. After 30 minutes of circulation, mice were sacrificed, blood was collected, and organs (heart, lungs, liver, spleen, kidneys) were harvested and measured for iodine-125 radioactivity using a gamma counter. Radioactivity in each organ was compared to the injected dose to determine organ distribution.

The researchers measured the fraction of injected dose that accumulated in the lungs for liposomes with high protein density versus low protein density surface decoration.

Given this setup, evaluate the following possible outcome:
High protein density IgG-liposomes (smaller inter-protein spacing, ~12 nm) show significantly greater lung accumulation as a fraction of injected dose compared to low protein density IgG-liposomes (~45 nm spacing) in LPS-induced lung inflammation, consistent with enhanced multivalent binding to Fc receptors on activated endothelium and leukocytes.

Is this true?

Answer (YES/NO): YES